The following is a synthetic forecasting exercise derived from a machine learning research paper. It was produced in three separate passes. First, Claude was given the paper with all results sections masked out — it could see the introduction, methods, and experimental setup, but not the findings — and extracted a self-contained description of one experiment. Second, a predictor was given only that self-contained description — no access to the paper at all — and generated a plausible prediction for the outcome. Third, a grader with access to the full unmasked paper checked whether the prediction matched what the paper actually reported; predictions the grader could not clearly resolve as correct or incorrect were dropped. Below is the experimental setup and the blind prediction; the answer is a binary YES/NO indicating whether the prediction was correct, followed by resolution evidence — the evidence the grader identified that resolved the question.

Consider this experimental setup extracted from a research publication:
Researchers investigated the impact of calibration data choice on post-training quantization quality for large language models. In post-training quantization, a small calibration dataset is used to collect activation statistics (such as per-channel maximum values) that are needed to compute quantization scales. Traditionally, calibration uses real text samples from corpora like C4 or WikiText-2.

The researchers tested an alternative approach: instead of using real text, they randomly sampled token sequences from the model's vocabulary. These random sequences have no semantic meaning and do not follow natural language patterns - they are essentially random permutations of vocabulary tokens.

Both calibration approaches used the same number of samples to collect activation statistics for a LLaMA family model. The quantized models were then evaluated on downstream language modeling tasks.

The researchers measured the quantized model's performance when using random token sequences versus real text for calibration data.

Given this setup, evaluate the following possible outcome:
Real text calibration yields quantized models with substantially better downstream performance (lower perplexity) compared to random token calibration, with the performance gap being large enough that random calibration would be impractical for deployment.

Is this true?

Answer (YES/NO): NO